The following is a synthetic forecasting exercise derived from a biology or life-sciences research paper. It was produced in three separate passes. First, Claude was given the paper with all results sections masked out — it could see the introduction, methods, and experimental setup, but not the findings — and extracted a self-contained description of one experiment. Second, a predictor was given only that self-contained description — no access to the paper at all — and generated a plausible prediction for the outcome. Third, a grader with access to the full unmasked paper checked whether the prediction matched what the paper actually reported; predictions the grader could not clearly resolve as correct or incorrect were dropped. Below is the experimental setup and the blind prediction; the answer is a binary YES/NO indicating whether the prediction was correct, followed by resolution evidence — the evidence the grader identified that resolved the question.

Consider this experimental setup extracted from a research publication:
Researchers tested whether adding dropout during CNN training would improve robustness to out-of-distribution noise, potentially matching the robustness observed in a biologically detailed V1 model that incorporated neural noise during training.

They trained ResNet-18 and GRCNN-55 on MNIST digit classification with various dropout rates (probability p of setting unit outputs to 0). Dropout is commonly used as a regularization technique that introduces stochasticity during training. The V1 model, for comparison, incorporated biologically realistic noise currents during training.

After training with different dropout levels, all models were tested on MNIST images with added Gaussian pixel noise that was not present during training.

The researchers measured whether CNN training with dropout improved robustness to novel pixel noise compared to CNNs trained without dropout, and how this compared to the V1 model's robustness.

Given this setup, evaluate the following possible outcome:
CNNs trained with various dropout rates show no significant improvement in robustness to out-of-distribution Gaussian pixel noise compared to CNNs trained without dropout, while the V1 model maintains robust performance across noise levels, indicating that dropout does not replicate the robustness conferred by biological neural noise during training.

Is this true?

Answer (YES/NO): YES